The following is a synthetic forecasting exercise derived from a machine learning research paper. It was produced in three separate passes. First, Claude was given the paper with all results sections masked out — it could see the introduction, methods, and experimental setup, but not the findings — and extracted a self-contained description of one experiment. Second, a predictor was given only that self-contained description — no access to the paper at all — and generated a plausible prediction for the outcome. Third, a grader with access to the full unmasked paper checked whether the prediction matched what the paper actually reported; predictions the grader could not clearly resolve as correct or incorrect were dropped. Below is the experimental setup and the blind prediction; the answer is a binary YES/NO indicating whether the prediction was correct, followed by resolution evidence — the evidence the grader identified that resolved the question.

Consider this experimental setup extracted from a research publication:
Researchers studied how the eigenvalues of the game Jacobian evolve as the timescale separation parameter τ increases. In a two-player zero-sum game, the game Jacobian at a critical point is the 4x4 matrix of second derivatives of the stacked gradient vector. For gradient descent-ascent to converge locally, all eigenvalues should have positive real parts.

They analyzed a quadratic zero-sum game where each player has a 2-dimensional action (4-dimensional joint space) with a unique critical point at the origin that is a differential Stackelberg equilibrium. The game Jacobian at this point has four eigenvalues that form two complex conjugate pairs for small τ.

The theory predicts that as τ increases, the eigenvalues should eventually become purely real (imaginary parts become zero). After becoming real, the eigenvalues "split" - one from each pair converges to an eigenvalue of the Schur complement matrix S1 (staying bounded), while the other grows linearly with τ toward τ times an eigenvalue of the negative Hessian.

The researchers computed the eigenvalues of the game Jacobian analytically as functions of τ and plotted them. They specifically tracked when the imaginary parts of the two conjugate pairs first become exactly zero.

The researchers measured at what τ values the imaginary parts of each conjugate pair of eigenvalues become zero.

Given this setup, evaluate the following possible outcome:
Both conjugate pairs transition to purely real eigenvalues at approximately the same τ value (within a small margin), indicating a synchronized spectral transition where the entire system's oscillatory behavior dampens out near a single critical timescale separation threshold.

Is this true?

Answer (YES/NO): NO